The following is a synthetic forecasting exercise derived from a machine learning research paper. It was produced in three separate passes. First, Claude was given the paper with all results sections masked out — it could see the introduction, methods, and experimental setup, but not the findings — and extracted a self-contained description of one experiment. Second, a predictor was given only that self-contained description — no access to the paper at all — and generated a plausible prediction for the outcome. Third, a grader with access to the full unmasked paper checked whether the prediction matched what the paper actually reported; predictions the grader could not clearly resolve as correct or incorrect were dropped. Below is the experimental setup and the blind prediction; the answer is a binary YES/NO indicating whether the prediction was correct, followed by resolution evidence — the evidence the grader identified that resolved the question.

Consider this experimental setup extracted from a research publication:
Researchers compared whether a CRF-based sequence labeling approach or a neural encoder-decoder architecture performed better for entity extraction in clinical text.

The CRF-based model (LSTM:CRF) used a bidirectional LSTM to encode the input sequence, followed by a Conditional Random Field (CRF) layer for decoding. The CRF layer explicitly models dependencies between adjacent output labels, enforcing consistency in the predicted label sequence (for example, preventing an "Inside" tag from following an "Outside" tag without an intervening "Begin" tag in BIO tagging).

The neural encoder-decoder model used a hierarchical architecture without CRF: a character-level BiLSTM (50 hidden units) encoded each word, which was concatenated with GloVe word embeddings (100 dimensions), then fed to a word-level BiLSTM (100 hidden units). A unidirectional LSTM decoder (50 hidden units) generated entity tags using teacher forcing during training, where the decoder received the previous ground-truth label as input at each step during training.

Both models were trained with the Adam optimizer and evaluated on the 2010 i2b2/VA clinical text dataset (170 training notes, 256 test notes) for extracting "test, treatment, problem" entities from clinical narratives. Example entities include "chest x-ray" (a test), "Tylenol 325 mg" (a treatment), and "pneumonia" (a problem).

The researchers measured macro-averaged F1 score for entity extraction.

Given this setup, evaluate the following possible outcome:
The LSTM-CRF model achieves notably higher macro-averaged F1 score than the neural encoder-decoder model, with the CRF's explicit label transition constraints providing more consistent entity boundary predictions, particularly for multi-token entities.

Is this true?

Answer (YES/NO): NO